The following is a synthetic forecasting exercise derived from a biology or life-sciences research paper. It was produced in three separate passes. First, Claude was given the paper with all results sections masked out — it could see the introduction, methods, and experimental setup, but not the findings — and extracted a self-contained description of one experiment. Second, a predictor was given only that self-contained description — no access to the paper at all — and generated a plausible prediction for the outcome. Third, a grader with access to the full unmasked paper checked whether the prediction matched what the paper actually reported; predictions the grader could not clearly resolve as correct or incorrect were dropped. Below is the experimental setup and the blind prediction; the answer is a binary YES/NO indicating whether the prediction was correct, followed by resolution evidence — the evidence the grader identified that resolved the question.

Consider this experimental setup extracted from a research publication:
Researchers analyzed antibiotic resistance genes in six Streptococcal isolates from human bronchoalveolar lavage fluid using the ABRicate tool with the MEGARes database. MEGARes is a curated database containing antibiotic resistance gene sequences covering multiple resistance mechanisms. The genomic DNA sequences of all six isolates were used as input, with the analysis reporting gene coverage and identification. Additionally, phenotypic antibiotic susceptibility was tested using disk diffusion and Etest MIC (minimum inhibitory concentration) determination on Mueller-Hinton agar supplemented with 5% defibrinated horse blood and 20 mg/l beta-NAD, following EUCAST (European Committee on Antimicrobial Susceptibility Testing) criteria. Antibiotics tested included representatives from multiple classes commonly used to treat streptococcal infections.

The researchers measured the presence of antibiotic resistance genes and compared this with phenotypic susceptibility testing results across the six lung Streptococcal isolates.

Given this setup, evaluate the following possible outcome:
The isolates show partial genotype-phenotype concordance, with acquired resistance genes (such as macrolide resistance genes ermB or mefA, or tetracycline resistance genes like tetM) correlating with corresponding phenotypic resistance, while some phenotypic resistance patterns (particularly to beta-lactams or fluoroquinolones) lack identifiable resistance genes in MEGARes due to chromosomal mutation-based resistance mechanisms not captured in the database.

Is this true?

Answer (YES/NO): YES